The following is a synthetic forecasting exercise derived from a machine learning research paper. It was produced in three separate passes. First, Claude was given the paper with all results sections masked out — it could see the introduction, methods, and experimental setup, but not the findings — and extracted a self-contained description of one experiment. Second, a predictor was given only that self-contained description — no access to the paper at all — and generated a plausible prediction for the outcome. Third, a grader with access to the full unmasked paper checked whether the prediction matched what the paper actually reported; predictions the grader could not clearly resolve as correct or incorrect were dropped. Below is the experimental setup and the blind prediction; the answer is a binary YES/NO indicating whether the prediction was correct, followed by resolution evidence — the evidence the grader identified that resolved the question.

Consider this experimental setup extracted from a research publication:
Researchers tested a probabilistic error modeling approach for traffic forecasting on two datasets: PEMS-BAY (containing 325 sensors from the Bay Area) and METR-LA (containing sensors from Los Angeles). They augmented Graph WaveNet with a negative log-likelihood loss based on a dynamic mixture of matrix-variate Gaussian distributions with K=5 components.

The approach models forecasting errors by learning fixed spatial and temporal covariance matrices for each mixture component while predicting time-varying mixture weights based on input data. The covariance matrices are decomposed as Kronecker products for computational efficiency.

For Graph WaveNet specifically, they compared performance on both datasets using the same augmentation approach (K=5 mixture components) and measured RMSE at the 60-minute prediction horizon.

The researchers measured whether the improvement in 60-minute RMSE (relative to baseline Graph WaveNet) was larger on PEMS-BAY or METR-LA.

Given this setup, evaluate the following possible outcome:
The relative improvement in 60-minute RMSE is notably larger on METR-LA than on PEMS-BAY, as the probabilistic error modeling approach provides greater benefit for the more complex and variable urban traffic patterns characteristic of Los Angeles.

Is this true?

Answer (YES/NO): NO